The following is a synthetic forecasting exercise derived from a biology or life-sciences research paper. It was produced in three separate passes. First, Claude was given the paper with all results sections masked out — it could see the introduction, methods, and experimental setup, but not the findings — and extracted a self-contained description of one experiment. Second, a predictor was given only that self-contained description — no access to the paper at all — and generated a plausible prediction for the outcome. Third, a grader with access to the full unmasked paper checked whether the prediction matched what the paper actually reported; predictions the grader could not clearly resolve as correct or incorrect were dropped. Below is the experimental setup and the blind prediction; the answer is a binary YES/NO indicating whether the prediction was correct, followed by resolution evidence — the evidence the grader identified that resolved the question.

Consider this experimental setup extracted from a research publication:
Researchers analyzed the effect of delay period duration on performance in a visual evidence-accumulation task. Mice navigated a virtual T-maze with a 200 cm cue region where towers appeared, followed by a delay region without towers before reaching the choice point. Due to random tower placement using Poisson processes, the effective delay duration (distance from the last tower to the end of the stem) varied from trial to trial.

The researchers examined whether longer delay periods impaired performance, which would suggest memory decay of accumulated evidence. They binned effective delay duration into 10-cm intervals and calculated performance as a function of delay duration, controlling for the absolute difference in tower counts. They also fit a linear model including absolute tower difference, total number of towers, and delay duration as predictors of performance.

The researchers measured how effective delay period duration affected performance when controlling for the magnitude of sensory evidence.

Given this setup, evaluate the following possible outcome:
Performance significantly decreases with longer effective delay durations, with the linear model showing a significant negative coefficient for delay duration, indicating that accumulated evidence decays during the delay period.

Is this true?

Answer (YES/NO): NO